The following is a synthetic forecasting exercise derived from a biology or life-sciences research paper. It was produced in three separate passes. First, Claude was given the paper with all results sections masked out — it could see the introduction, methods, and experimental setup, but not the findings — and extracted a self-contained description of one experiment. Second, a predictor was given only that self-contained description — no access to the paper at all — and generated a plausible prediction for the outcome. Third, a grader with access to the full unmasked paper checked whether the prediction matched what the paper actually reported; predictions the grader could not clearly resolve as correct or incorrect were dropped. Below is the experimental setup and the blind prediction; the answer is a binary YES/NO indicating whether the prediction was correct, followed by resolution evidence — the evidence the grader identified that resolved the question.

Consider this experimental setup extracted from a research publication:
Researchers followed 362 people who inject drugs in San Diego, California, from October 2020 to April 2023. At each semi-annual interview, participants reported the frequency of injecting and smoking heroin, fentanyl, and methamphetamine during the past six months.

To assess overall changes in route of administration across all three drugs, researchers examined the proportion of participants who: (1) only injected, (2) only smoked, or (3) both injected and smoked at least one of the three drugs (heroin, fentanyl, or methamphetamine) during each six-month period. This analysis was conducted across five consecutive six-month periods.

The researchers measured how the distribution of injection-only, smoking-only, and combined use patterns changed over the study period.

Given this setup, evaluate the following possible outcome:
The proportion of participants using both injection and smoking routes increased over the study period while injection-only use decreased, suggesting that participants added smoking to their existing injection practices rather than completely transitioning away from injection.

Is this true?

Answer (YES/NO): NO